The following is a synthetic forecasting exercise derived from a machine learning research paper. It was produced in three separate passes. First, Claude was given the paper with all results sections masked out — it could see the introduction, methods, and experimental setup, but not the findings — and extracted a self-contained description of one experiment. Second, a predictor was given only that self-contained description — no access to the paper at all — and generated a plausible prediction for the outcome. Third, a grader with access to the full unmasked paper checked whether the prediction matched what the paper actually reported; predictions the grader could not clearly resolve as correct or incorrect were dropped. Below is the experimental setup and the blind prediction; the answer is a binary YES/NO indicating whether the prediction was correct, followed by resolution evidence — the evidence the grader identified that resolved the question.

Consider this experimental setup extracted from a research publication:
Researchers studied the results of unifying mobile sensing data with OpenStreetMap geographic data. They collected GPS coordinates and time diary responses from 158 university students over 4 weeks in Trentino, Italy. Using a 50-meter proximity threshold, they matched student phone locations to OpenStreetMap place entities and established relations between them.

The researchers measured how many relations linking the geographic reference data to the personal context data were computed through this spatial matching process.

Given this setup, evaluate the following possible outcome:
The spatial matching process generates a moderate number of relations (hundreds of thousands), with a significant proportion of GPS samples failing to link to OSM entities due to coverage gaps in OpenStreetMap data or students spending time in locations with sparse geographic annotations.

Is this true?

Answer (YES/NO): NO